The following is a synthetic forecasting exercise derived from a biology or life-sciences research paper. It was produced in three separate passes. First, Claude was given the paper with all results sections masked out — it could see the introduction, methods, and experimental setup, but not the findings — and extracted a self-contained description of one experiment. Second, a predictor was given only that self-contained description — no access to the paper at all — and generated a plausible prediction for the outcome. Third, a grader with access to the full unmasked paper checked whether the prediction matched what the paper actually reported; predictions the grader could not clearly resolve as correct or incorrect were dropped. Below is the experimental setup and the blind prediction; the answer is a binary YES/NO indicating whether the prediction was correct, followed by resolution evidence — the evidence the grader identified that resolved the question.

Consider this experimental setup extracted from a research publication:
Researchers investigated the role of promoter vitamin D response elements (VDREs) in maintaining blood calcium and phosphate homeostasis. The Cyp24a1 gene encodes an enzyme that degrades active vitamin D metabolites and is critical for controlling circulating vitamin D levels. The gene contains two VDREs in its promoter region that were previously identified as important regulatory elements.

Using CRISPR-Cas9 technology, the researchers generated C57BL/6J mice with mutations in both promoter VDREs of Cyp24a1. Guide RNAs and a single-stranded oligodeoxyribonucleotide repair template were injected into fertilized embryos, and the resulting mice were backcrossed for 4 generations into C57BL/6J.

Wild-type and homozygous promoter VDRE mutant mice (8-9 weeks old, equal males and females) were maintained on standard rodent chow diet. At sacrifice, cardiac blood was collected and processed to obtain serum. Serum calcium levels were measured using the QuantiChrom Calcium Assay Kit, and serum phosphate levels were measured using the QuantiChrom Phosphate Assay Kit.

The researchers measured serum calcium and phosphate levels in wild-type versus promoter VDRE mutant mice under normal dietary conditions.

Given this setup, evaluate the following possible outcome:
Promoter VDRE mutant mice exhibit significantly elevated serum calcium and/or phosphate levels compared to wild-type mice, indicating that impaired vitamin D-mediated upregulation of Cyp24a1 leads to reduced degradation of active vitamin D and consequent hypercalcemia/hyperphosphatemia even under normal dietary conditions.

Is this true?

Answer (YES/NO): NO